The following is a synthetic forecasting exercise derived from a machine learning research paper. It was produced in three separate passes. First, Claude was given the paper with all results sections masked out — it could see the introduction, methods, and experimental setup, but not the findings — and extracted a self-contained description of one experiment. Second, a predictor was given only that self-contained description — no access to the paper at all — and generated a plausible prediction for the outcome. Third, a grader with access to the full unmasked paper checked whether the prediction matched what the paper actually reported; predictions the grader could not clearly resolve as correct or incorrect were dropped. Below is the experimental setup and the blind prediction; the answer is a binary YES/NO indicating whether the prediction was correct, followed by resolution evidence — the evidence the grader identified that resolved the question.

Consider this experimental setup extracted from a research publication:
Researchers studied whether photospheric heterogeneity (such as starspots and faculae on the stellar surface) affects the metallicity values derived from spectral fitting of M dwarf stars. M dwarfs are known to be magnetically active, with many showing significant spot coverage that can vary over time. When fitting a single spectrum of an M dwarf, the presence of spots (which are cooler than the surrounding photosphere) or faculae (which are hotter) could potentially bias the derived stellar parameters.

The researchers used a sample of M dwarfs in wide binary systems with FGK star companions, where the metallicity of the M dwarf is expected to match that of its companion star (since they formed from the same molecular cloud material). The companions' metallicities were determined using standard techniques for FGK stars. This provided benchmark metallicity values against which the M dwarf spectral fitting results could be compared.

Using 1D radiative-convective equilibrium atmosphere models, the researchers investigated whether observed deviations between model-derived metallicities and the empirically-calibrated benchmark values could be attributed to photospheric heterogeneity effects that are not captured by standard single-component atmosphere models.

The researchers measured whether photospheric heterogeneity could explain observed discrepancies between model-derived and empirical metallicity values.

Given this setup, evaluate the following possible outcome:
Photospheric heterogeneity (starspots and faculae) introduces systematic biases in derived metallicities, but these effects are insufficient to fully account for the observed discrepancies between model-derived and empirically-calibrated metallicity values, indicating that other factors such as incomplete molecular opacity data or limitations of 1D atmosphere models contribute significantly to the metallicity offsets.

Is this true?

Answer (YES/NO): NO